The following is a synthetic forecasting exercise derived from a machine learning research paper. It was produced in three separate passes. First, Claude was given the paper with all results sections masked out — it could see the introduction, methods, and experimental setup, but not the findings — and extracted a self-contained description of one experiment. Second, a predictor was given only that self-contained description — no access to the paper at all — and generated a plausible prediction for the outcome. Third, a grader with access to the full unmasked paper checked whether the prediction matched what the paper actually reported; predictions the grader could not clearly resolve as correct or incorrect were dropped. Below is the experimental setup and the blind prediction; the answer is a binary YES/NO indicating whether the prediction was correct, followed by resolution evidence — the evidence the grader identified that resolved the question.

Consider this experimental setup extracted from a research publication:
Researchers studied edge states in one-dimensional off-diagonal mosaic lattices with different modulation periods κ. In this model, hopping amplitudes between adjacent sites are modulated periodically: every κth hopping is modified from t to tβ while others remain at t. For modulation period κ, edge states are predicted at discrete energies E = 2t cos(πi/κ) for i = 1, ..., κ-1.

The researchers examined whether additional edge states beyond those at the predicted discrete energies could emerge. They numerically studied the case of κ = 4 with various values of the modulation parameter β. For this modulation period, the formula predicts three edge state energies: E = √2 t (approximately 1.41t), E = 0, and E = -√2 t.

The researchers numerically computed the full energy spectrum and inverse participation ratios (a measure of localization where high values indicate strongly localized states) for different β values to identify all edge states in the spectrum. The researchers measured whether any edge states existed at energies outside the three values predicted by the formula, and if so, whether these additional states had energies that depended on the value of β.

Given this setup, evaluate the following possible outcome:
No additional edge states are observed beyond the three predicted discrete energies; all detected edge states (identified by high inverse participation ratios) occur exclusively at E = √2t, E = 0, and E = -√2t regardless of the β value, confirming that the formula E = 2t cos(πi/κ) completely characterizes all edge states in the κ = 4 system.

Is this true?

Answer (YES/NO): NO